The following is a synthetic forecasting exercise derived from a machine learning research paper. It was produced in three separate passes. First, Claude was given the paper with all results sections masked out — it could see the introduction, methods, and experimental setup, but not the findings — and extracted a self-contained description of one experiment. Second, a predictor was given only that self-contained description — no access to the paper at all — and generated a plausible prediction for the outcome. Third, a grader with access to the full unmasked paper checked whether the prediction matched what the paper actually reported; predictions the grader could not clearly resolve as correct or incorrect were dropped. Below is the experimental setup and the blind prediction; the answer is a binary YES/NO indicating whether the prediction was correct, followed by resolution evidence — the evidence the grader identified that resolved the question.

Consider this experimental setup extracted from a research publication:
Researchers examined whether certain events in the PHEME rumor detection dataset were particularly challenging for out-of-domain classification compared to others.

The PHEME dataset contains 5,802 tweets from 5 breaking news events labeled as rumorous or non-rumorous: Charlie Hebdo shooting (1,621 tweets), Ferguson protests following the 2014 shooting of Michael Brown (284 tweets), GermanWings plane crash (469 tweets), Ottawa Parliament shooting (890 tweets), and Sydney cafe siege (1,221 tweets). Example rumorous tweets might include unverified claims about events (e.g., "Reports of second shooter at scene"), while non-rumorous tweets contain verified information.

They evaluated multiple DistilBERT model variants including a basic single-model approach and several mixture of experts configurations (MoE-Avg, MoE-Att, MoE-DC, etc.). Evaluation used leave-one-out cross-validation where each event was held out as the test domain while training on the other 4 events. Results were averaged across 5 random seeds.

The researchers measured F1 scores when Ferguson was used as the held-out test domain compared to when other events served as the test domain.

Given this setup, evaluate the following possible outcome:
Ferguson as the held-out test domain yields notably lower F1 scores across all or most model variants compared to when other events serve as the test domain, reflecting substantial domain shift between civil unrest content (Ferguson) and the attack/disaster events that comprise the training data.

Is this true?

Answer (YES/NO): YES